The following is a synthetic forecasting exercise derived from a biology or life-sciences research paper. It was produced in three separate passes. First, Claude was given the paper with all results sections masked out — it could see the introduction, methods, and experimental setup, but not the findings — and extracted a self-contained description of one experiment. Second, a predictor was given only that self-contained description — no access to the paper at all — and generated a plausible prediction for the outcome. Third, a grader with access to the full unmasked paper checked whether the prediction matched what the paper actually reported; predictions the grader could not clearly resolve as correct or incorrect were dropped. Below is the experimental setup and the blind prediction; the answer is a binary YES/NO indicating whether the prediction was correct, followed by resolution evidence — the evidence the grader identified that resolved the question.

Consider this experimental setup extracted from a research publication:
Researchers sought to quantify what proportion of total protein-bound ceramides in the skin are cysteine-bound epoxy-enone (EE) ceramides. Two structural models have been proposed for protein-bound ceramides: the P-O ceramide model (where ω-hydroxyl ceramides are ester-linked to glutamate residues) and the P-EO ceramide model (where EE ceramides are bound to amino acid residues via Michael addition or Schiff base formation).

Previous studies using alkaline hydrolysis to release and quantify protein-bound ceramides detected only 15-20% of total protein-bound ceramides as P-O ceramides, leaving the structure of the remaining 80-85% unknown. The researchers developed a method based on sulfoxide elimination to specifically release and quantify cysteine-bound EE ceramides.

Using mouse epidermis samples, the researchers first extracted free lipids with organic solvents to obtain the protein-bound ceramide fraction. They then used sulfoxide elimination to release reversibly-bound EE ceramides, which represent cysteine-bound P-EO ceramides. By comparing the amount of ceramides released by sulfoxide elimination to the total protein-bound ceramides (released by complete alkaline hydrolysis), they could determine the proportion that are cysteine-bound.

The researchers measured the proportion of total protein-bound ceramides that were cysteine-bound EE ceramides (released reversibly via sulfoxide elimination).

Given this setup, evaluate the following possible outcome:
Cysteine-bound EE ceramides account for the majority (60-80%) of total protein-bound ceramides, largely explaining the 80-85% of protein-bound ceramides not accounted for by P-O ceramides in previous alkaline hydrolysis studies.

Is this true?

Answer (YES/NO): YES